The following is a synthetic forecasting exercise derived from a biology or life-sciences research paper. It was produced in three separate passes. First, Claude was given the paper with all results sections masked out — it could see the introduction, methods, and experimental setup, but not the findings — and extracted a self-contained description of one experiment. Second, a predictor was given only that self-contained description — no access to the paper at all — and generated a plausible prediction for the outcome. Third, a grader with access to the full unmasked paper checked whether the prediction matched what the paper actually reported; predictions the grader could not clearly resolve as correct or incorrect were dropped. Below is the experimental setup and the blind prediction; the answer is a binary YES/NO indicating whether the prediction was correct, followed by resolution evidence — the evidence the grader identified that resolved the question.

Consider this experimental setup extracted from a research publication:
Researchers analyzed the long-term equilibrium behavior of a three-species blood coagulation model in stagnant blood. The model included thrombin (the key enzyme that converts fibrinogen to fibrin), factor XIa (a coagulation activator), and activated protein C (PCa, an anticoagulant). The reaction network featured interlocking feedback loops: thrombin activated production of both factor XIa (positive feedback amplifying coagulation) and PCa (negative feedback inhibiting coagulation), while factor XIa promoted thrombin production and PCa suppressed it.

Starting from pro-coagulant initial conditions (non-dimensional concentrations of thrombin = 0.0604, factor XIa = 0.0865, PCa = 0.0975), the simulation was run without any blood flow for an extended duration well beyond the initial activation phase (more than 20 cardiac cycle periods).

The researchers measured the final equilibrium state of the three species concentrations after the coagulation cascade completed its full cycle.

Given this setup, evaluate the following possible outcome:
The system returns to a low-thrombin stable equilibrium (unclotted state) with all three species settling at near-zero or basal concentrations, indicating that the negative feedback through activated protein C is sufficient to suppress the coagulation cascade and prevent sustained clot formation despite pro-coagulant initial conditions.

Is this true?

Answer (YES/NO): YES